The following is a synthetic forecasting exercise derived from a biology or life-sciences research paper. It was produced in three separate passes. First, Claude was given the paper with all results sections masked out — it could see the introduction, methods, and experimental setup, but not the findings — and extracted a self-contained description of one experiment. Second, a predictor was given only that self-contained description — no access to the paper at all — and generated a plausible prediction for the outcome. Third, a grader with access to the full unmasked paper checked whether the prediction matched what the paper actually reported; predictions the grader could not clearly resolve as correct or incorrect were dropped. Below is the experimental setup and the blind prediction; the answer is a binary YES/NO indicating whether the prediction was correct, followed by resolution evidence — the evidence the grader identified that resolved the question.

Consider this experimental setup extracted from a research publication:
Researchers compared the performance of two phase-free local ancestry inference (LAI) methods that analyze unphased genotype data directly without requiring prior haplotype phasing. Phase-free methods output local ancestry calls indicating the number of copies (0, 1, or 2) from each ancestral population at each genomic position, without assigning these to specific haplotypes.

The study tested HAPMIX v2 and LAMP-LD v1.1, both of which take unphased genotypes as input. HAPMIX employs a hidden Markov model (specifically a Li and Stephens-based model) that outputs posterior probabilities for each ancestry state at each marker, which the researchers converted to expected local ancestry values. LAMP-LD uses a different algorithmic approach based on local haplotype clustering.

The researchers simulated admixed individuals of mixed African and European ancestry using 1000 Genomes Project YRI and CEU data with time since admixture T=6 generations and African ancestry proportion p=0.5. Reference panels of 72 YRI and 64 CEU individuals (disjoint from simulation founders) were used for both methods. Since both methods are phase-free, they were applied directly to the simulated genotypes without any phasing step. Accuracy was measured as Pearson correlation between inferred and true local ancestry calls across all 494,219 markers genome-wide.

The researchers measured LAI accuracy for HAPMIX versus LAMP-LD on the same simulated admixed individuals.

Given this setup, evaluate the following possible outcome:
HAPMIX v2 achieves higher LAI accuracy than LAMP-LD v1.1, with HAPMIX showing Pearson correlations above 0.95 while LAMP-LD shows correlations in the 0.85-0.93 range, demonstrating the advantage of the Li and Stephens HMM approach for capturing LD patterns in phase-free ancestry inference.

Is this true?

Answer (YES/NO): NO